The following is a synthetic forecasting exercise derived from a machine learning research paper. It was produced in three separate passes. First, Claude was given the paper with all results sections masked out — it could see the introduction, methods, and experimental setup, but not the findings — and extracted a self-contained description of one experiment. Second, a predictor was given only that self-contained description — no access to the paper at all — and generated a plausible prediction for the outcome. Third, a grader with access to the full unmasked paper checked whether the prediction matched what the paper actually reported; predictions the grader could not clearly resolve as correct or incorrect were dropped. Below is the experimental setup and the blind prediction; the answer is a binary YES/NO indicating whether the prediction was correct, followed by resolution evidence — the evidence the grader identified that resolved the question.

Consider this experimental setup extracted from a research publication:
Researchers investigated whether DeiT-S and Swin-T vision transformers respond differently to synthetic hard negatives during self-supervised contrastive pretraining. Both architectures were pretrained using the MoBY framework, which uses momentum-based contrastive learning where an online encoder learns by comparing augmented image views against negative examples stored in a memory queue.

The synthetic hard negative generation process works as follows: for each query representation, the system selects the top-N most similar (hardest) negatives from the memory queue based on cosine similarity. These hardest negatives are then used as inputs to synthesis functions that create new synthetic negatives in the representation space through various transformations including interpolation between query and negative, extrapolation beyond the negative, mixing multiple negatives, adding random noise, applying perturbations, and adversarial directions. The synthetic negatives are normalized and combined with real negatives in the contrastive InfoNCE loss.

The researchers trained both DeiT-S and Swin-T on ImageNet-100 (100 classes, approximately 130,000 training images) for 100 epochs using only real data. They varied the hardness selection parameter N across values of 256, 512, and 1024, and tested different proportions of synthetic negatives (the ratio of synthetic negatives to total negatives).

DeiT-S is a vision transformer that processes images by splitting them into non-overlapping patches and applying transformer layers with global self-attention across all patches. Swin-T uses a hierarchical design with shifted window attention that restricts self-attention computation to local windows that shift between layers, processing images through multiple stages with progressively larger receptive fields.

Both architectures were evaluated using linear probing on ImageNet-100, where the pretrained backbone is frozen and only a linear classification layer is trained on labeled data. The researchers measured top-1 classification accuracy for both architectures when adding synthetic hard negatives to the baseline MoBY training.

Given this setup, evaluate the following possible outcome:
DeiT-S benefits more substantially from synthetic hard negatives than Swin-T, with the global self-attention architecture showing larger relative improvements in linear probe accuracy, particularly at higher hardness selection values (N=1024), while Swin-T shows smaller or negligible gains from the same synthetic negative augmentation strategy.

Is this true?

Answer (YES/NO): NO